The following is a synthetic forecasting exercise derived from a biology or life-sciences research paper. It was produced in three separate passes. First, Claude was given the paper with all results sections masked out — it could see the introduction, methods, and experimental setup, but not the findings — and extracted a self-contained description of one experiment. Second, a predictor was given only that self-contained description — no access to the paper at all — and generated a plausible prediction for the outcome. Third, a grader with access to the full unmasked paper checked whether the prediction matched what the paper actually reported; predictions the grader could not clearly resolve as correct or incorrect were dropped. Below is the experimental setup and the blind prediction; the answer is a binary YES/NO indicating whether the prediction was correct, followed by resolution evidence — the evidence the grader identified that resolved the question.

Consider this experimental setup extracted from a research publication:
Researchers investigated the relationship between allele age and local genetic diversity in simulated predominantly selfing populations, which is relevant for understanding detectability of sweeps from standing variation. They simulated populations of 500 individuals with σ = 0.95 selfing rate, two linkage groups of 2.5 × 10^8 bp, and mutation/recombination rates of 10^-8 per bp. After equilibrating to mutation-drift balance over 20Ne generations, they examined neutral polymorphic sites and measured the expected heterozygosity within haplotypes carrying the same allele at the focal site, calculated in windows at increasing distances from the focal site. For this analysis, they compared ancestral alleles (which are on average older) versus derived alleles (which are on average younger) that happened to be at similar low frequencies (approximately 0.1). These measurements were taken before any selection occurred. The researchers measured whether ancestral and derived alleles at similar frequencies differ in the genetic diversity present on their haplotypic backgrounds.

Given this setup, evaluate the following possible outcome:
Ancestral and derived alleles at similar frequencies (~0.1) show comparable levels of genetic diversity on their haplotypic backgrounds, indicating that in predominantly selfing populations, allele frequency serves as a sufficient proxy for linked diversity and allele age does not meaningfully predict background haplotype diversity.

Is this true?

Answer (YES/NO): NO